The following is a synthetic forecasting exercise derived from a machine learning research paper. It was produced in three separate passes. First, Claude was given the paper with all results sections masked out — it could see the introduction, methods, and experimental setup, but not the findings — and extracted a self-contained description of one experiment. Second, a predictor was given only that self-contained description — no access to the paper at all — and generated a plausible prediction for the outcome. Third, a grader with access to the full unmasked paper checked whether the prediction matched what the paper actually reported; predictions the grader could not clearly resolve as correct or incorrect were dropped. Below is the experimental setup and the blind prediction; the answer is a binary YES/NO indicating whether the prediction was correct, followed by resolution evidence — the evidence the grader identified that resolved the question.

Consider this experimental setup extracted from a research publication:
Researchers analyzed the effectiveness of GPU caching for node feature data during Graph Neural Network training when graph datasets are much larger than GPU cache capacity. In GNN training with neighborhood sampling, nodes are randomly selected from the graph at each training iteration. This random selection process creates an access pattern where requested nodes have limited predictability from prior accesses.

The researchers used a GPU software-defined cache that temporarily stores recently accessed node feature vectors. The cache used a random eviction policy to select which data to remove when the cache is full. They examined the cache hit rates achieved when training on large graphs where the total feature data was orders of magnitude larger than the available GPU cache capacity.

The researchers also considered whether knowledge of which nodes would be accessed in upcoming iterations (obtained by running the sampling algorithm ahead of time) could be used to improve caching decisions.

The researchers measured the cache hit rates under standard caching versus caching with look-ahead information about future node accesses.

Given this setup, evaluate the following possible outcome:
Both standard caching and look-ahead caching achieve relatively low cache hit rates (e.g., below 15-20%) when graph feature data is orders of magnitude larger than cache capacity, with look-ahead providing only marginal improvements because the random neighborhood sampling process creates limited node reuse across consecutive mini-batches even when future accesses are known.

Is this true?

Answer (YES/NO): NO